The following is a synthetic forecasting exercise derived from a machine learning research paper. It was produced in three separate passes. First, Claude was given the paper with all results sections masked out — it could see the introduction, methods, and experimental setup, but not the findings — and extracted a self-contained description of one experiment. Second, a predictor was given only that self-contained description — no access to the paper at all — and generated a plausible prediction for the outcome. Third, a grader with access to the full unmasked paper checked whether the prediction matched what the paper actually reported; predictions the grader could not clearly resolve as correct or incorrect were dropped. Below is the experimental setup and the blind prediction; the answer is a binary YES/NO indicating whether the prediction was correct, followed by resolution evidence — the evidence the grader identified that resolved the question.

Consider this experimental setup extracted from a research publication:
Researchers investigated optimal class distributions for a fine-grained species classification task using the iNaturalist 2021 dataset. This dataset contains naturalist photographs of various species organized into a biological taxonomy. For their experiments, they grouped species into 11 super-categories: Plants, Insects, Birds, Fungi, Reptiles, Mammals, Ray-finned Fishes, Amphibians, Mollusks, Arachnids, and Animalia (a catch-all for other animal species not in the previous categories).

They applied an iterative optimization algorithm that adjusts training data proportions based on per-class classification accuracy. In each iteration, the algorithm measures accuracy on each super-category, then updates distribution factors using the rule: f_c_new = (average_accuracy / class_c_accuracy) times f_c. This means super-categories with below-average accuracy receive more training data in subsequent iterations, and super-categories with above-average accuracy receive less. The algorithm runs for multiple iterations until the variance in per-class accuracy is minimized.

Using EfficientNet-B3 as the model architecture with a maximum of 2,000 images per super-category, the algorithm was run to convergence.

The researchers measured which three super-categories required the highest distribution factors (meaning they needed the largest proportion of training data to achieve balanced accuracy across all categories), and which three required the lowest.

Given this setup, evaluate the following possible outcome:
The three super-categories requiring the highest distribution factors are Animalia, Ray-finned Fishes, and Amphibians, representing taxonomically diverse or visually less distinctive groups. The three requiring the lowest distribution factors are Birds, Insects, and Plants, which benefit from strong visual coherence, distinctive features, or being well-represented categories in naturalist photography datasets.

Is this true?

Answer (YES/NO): NO